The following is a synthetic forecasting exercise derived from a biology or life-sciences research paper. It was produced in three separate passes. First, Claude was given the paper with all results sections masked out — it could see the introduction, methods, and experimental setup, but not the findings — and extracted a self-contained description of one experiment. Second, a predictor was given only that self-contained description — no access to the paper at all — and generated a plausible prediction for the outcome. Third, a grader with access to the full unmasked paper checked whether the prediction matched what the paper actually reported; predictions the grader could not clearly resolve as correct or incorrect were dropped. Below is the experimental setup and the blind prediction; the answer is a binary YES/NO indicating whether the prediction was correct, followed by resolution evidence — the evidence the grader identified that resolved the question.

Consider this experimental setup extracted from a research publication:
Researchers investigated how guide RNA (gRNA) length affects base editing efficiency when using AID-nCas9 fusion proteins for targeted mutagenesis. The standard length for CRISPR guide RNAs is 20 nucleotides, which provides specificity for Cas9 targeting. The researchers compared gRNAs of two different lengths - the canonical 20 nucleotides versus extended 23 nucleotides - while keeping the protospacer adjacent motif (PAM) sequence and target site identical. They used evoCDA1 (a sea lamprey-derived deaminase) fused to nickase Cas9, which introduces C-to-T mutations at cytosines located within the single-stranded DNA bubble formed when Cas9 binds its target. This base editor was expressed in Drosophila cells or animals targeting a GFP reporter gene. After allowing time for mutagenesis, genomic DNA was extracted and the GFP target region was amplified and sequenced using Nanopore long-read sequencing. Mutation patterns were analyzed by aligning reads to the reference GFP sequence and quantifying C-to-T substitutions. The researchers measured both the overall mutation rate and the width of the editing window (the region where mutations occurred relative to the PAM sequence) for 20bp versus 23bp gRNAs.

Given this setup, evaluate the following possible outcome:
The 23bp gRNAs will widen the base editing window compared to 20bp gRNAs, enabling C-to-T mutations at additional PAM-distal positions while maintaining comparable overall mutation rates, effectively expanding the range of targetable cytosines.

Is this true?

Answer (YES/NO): NO